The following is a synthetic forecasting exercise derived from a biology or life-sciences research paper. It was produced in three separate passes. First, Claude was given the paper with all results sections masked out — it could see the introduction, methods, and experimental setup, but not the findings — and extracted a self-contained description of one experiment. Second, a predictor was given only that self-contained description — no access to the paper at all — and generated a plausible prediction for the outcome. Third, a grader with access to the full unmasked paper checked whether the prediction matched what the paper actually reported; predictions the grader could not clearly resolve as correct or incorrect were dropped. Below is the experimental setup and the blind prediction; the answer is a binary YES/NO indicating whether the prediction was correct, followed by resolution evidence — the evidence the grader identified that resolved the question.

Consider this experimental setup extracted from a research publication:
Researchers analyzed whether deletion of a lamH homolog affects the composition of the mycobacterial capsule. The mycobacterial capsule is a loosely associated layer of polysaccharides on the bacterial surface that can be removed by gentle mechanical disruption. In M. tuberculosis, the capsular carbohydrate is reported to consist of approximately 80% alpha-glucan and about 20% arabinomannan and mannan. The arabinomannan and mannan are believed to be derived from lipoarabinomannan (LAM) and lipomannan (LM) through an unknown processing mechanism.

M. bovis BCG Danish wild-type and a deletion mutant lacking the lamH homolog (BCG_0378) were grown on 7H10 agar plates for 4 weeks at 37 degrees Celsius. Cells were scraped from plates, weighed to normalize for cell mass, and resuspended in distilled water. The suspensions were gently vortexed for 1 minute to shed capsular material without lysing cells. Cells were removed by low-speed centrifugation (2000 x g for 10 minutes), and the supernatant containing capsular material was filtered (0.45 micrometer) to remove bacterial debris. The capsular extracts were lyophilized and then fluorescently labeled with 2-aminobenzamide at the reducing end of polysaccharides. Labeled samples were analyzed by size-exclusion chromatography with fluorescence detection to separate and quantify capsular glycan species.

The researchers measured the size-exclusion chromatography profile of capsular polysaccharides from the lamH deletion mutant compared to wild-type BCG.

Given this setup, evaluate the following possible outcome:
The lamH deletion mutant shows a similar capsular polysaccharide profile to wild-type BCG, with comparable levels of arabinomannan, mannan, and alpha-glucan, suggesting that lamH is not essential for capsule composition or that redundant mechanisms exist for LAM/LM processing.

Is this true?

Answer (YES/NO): NO